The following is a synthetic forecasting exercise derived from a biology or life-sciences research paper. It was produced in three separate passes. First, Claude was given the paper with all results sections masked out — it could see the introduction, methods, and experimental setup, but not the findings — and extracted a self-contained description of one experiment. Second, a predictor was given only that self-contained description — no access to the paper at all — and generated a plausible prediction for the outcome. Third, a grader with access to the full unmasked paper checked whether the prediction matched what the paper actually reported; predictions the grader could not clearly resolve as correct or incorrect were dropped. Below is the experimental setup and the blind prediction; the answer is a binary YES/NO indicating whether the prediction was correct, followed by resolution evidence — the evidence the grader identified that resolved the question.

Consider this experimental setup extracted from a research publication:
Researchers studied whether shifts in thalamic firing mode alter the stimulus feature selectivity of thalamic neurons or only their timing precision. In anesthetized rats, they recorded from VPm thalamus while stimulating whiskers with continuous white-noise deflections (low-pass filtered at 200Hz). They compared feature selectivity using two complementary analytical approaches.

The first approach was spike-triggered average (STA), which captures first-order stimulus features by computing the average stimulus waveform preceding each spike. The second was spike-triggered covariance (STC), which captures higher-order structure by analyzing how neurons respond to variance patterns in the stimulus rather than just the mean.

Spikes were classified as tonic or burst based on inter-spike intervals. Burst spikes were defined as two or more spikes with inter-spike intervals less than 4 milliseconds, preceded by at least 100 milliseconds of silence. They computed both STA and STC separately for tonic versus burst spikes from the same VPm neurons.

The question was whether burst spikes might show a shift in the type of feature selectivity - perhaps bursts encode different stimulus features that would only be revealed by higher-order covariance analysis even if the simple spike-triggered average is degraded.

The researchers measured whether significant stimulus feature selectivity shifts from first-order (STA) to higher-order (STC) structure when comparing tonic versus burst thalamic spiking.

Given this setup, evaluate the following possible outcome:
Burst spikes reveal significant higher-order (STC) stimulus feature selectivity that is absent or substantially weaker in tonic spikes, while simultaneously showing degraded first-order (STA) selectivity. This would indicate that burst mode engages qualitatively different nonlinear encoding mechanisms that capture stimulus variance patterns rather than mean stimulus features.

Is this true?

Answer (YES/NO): NO